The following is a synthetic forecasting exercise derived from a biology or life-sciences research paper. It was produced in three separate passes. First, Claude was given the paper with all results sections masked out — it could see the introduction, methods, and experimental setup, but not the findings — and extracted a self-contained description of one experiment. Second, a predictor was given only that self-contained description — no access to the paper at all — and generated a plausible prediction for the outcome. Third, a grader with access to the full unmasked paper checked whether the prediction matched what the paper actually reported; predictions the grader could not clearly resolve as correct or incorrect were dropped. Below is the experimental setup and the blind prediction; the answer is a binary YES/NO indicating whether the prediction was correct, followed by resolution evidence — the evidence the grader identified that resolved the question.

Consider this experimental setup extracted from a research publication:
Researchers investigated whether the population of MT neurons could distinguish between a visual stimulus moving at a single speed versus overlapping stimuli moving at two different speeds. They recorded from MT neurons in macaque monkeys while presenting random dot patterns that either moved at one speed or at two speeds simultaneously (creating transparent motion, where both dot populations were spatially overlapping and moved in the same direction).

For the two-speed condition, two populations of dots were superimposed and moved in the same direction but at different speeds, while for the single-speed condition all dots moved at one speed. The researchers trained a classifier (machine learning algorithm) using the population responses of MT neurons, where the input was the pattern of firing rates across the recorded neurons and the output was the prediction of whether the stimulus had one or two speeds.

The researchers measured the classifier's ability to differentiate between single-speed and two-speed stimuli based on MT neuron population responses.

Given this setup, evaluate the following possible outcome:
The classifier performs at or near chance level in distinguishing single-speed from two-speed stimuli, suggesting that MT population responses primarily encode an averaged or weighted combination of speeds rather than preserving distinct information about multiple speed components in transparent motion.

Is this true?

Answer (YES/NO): NO